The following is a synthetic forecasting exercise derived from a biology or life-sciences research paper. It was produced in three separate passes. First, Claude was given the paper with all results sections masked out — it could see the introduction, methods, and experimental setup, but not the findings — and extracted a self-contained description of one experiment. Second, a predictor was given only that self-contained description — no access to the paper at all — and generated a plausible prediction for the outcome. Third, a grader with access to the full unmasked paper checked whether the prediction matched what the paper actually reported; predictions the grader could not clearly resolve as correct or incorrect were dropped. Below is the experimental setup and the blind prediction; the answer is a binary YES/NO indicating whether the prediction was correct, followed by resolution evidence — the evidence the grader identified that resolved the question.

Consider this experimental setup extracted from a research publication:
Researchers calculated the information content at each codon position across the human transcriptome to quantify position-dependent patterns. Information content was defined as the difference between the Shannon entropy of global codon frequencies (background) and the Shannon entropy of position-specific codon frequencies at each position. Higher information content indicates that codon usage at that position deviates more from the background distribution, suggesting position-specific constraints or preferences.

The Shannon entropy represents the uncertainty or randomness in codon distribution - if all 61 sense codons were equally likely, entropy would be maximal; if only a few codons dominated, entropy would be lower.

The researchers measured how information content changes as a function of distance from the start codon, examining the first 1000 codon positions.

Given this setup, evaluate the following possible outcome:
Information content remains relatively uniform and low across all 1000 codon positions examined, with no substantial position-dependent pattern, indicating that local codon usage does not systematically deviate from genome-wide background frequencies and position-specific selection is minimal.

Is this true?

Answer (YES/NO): NO